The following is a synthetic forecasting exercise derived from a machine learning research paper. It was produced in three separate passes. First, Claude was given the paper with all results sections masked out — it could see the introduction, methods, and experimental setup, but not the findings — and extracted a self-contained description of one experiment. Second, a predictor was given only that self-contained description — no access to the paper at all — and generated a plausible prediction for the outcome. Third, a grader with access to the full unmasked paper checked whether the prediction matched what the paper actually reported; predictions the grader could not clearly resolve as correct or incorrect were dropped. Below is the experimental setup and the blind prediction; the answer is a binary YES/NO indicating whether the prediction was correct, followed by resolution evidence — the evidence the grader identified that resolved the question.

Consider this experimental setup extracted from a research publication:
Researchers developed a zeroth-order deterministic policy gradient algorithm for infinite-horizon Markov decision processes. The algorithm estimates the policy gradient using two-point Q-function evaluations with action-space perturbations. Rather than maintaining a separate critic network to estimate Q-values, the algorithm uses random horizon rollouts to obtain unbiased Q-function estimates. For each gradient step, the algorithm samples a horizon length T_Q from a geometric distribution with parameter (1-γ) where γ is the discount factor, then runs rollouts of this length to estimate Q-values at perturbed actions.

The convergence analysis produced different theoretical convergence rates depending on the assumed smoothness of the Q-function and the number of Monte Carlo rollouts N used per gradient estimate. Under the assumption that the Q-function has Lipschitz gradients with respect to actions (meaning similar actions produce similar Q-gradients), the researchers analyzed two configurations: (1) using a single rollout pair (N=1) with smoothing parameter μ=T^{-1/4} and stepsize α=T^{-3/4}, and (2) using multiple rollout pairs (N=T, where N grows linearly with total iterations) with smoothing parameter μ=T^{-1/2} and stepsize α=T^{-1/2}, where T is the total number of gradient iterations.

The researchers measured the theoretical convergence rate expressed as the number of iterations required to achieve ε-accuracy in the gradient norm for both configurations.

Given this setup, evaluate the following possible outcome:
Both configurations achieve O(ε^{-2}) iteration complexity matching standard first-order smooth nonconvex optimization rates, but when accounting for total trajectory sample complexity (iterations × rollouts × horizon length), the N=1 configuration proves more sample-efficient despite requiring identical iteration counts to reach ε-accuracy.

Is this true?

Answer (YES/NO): NO